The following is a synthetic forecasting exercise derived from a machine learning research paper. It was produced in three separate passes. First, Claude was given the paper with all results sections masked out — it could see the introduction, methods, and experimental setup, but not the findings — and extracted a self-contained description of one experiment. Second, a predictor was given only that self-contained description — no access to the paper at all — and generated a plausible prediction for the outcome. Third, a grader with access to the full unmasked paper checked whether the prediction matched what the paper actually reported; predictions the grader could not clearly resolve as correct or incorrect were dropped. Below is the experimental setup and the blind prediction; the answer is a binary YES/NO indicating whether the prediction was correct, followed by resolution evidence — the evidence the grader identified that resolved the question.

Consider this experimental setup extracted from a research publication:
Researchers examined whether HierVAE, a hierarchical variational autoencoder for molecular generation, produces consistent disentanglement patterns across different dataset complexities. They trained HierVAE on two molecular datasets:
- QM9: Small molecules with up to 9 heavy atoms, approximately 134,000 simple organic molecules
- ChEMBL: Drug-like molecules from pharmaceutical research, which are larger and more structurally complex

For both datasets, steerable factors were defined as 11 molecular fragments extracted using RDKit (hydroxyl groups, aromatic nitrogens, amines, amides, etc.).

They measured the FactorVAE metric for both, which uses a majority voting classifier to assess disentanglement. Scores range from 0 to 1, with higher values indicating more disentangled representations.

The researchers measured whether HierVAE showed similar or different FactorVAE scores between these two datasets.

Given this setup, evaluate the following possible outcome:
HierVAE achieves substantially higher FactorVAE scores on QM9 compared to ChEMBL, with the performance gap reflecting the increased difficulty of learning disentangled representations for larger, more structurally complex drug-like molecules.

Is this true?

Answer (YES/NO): NO